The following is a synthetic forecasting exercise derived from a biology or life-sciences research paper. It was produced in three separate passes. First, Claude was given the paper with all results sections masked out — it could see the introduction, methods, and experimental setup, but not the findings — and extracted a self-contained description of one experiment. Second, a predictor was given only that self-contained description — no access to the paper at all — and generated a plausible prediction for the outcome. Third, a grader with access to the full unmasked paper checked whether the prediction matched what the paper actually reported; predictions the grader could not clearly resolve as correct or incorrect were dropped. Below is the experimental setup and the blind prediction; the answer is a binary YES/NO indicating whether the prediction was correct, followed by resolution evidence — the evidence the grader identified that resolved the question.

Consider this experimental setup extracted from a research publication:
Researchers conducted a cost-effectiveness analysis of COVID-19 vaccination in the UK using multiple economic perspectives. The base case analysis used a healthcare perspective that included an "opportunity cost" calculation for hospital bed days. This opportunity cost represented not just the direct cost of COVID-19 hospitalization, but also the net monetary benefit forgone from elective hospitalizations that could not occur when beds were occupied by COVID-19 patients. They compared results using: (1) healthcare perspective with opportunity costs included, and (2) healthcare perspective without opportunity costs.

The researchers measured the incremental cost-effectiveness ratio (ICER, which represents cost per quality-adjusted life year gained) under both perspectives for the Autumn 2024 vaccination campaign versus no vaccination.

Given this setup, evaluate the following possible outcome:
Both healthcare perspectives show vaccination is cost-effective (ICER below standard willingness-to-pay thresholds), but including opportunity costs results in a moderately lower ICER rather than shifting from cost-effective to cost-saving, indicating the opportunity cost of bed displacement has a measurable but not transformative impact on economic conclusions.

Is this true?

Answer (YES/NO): YES